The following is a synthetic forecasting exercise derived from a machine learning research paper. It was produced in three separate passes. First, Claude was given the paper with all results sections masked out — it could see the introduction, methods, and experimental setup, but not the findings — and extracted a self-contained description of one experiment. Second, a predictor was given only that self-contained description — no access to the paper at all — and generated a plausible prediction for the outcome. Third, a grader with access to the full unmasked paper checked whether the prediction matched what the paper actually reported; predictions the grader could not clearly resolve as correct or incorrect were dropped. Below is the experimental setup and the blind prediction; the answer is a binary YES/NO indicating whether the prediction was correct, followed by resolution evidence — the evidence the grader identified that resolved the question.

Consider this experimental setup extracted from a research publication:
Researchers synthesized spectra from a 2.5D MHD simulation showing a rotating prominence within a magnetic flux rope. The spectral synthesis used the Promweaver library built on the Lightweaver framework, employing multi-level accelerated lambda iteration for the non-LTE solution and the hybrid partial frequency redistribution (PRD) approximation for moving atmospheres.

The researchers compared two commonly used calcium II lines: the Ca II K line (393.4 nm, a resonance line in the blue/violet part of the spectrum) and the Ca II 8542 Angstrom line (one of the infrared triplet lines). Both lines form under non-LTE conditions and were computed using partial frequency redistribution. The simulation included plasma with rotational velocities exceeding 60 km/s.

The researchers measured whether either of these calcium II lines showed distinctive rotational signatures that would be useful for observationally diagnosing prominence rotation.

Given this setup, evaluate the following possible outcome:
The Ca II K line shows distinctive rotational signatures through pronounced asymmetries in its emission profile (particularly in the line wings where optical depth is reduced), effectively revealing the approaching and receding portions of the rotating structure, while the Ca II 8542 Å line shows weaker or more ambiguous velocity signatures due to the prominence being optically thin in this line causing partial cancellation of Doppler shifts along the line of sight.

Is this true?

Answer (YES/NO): NO